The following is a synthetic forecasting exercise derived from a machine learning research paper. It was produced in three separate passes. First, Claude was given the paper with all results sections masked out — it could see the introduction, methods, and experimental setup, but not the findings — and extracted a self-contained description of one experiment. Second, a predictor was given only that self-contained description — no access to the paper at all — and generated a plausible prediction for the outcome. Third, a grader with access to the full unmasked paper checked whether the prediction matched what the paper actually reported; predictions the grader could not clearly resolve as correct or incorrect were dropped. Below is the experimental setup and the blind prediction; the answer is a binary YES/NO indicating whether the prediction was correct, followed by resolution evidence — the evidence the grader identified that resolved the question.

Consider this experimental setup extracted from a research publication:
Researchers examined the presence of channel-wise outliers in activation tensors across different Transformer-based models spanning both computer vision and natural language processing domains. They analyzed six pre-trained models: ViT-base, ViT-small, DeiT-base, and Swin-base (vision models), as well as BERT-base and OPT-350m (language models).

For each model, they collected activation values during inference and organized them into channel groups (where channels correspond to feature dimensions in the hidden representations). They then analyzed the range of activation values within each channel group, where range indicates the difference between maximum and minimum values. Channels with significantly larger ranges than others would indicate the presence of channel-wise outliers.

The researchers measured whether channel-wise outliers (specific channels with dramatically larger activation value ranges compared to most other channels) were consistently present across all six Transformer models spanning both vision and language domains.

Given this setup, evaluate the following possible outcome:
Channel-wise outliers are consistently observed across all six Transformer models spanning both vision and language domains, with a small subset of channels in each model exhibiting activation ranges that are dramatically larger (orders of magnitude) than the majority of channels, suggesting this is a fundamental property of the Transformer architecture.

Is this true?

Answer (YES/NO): YES